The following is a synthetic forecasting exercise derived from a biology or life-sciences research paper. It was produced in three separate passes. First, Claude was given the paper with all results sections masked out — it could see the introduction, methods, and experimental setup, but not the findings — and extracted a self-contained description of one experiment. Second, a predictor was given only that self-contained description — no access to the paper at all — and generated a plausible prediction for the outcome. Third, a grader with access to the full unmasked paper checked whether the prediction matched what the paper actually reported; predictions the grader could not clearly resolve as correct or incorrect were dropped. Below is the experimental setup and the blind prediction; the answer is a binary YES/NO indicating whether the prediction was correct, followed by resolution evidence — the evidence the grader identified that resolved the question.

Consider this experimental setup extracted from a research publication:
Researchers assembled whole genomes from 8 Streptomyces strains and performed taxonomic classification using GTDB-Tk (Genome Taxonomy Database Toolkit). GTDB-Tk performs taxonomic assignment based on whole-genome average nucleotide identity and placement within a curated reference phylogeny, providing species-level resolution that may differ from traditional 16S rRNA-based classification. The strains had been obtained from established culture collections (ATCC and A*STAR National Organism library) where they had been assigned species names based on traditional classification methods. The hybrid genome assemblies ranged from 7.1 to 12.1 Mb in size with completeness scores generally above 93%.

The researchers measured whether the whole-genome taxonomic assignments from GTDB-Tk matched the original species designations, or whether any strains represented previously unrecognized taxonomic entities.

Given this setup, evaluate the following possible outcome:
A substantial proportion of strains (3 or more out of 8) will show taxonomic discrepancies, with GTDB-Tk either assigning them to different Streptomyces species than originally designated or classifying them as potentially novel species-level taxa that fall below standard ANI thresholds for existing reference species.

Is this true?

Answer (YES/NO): YES